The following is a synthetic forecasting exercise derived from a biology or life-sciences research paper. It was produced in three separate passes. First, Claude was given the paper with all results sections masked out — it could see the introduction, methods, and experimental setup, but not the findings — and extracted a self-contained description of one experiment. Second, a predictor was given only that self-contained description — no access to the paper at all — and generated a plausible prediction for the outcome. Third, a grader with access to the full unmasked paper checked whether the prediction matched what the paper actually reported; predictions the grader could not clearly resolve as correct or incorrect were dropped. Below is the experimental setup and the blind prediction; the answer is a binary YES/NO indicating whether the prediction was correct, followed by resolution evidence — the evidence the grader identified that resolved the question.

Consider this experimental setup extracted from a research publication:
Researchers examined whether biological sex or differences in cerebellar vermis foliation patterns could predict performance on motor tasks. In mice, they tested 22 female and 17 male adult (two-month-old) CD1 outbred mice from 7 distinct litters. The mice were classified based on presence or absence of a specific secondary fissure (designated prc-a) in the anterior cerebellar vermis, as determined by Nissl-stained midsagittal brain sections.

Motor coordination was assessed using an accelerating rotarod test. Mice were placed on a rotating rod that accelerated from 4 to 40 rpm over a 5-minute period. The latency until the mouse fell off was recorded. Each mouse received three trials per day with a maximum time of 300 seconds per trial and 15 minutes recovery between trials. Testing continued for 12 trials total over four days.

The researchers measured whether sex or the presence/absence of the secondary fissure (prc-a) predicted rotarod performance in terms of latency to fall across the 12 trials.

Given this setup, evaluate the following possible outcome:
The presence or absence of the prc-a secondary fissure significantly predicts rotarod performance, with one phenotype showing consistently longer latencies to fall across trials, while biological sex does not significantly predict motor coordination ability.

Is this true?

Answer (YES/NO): NO